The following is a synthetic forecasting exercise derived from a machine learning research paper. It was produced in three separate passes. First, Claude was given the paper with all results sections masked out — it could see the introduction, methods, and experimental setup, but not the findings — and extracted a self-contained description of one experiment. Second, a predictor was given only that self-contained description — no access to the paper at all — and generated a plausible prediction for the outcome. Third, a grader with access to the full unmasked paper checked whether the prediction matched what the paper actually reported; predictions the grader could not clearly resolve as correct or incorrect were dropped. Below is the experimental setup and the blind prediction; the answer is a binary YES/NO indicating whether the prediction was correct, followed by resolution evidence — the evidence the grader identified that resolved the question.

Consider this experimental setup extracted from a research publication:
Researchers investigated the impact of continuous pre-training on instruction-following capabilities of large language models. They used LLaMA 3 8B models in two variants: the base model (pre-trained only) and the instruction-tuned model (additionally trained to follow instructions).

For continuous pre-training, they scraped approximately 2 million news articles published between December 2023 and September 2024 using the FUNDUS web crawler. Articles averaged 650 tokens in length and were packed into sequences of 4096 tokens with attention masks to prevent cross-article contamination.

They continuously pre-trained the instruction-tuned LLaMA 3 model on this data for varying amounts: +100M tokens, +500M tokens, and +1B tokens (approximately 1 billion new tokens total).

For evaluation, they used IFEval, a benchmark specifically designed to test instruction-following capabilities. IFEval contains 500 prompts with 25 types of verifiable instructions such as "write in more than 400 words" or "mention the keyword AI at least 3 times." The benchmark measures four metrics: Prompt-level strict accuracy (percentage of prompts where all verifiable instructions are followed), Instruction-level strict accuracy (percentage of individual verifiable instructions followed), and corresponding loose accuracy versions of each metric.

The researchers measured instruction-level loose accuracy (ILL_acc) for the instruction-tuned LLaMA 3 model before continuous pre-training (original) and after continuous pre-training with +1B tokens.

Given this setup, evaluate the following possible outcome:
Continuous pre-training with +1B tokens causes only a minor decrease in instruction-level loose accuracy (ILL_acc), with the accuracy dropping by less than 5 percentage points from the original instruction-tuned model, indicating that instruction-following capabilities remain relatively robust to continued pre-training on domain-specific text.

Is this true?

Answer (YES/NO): NO